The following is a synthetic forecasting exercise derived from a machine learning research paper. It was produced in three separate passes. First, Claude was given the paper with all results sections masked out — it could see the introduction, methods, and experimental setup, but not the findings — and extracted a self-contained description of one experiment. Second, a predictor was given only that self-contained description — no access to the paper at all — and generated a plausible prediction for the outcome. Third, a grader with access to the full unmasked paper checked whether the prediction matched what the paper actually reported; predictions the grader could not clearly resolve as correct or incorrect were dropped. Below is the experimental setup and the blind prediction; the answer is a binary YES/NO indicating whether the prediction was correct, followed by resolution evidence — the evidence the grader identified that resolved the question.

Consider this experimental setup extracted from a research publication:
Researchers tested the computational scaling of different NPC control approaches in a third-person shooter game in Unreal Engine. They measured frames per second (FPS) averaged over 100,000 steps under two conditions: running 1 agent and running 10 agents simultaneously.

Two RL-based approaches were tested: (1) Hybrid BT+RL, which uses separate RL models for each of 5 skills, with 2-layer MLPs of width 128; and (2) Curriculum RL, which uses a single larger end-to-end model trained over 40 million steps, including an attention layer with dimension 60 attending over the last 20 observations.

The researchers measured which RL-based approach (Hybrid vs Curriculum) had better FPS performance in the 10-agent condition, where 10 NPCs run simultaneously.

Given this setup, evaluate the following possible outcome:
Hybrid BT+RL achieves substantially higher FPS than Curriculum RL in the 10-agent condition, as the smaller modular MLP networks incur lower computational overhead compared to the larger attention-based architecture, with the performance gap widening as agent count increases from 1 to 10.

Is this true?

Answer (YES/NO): NO